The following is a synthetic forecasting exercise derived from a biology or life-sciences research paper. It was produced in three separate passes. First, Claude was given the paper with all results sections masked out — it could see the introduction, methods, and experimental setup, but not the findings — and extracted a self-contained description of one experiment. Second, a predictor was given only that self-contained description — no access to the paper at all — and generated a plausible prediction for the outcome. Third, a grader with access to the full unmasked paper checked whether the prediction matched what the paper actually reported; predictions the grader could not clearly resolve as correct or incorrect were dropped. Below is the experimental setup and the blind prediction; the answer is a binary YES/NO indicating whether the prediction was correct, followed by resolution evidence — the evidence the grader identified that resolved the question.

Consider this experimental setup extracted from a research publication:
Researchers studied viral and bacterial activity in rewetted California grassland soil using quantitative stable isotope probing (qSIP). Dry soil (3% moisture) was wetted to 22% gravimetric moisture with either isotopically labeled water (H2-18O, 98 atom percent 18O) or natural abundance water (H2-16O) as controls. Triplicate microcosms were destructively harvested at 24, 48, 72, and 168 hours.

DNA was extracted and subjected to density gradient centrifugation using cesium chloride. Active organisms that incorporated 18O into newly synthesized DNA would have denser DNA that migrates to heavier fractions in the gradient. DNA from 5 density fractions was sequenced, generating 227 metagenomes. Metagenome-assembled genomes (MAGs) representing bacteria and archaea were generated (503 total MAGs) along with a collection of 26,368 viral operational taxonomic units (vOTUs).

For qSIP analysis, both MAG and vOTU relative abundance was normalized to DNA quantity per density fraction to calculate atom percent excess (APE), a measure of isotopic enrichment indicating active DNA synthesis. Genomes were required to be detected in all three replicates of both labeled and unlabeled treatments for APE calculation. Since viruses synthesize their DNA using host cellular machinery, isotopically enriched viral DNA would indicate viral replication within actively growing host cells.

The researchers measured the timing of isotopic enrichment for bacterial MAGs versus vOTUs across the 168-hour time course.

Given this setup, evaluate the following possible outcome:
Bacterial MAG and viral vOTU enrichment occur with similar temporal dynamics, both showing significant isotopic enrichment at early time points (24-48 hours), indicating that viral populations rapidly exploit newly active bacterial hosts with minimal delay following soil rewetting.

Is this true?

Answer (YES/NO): YES